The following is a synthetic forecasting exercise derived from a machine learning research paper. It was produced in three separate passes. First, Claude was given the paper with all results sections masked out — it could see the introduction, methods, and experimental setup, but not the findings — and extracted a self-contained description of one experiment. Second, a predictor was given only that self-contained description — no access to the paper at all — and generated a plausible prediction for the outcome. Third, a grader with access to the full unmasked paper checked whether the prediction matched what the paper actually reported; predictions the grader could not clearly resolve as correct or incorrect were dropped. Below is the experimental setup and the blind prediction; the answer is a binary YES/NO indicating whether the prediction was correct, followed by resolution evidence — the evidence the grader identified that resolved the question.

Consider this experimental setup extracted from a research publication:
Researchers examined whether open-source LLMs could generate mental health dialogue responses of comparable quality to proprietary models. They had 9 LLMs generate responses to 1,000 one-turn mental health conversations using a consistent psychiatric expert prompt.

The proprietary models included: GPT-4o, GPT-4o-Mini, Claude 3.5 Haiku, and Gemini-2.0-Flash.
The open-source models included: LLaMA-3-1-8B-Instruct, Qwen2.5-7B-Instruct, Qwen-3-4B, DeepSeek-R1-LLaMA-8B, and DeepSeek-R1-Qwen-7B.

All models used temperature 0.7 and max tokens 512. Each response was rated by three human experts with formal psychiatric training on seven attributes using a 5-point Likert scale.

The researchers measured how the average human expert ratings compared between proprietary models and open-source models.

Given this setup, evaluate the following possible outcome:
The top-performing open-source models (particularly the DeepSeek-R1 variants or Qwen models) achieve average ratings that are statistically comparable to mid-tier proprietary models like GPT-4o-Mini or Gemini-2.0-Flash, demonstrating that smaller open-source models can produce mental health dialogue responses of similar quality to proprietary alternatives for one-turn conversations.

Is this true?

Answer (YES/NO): NO